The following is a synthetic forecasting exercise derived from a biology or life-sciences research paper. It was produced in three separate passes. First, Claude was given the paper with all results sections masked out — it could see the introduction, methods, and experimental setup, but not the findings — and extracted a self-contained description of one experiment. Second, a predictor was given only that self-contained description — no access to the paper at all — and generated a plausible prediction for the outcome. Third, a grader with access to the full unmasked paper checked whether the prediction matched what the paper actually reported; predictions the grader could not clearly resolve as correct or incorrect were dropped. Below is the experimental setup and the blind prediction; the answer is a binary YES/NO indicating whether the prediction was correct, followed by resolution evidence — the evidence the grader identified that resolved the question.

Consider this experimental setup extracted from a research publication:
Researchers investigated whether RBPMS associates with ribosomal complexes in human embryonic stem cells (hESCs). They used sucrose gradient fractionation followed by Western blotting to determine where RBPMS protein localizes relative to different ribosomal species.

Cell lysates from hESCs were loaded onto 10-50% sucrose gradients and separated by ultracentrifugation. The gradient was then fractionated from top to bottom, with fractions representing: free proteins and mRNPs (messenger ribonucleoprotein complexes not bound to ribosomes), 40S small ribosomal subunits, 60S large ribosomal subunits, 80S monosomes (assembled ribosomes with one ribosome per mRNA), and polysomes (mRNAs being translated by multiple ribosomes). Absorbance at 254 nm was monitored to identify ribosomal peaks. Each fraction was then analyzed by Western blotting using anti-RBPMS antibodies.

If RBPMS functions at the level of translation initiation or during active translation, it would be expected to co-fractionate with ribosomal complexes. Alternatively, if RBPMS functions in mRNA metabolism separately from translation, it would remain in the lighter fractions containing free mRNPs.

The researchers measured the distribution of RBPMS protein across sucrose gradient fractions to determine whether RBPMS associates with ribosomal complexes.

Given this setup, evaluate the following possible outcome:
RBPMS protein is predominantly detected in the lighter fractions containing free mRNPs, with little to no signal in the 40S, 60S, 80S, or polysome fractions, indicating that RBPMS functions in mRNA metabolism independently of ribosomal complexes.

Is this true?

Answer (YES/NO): NO